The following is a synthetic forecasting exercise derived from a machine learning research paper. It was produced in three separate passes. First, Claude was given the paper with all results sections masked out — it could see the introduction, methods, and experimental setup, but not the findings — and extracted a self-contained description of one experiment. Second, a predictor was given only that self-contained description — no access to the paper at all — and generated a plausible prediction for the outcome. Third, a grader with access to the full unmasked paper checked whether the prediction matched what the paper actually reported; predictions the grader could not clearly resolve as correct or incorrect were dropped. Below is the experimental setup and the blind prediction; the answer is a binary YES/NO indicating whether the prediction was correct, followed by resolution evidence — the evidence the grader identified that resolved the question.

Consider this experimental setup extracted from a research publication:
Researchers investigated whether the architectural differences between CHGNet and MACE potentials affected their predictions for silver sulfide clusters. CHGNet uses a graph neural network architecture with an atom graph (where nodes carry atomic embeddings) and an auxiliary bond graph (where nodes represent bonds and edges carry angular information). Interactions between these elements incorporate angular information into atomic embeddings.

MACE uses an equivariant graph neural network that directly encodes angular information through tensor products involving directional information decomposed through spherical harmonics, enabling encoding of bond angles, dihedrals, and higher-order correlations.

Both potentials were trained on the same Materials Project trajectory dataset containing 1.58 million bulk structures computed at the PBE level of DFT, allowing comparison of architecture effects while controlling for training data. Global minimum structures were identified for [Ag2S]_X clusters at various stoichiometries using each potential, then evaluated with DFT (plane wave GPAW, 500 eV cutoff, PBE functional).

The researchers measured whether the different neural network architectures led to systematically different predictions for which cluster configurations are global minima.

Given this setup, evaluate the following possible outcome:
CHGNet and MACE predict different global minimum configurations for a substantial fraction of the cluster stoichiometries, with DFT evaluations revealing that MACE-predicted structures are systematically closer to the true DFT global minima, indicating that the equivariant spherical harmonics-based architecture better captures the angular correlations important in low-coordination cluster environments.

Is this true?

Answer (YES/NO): NO